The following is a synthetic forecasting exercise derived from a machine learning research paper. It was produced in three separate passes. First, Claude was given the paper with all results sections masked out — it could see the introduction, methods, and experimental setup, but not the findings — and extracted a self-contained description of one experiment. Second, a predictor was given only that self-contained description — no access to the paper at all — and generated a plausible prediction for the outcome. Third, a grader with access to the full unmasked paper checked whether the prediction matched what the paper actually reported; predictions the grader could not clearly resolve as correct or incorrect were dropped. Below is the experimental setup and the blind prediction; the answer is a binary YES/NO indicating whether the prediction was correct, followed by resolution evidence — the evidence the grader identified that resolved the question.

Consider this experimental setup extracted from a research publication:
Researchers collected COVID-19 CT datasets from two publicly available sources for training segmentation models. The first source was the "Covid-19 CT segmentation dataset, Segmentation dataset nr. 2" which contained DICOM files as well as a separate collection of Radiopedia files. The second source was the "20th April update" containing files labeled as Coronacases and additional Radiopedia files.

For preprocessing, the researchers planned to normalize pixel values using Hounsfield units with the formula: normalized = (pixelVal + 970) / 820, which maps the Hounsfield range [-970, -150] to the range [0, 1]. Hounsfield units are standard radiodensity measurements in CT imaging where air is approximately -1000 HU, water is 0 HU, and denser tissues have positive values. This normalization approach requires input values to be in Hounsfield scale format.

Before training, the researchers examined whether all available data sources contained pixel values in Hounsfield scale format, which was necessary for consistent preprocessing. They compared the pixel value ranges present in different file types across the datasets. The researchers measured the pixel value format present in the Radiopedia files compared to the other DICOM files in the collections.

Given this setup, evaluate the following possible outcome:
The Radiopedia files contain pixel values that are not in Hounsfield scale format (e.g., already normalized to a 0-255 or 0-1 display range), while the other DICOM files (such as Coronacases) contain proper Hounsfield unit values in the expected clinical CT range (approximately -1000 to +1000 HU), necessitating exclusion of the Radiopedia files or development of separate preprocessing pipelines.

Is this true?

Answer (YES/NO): YES